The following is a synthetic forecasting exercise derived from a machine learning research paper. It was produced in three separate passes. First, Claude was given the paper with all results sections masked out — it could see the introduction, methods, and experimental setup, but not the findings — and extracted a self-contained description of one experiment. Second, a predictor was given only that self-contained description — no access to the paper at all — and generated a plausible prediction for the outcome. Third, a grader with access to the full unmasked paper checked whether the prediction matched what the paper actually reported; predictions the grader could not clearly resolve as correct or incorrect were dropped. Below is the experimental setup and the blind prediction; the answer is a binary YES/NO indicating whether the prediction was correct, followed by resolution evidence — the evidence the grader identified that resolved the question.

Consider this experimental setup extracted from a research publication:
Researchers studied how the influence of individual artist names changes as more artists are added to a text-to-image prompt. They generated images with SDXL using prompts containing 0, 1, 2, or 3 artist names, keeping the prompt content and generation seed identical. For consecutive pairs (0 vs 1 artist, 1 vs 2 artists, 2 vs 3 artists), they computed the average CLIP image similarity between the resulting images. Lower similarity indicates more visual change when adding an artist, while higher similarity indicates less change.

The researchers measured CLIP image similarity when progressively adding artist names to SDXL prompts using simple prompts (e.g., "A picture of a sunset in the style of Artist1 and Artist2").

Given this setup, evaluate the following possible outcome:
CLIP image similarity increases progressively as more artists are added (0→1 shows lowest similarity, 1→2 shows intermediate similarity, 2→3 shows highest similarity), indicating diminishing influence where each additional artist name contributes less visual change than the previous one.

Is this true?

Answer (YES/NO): YES